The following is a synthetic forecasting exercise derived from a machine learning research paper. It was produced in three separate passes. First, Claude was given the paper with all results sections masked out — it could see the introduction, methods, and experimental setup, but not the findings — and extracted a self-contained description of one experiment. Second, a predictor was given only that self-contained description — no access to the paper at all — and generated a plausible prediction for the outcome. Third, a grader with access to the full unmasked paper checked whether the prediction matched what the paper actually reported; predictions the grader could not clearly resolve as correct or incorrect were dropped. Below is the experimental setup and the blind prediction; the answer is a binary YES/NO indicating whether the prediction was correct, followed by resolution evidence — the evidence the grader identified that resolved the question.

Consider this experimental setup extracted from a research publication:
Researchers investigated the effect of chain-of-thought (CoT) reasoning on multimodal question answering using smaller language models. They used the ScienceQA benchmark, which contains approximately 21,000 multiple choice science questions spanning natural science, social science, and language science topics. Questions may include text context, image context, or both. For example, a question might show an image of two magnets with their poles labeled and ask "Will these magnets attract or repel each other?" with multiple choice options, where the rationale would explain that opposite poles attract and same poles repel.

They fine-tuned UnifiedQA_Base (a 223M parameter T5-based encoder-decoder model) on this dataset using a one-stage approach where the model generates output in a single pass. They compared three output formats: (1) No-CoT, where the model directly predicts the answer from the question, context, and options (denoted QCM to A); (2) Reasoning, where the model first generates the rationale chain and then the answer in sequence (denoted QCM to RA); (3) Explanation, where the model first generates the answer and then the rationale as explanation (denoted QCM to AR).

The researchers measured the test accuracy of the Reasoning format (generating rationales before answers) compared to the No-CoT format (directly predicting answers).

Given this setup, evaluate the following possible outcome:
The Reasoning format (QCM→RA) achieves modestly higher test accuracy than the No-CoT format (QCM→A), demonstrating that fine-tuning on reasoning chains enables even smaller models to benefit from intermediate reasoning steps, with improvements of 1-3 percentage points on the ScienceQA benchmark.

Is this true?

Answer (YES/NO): NO